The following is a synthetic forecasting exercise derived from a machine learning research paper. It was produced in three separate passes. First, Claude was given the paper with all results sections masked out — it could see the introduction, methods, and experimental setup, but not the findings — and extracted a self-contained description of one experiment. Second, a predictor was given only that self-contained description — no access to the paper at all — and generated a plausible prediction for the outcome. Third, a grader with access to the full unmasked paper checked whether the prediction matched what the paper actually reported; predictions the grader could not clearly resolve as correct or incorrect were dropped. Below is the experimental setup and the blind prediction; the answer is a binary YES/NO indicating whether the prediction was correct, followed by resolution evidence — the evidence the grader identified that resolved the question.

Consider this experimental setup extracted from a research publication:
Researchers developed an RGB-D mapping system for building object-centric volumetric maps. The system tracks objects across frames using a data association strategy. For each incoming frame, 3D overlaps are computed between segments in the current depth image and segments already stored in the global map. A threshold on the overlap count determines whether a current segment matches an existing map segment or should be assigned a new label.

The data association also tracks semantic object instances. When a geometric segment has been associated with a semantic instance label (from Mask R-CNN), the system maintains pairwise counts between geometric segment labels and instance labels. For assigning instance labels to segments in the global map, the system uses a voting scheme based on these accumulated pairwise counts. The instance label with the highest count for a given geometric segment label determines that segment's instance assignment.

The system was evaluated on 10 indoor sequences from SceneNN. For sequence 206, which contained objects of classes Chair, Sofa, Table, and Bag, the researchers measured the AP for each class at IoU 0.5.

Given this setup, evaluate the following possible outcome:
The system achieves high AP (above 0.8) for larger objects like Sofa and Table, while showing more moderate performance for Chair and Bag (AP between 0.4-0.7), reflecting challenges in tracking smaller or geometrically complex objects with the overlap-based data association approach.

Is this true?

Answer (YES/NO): NO